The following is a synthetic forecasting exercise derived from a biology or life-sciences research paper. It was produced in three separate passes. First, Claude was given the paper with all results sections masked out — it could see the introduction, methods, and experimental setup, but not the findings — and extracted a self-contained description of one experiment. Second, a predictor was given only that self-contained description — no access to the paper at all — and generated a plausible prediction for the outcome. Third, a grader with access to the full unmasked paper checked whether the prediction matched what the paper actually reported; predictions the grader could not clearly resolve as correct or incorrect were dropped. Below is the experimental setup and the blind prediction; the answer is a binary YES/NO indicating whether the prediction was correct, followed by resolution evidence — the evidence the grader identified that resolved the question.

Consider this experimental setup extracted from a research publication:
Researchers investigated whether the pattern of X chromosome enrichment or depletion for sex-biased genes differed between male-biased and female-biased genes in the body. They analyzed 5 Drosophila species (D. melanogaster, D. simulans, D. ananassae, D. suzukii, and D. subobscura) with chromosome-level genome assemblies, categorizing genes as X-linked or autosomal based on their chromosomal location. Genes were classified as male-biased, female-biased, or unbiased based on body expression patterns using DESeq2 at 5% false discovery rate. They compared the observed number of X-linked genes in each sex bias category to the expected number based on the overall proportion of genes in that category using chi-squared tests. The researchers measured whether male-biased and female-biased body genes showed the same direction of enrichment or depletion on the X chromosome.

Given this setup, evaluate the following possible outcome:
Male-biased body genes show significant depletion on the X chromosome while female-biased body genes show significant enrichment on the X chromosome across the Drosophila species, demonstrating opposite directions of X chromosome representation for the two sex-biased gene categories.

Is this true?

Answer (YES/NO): YES